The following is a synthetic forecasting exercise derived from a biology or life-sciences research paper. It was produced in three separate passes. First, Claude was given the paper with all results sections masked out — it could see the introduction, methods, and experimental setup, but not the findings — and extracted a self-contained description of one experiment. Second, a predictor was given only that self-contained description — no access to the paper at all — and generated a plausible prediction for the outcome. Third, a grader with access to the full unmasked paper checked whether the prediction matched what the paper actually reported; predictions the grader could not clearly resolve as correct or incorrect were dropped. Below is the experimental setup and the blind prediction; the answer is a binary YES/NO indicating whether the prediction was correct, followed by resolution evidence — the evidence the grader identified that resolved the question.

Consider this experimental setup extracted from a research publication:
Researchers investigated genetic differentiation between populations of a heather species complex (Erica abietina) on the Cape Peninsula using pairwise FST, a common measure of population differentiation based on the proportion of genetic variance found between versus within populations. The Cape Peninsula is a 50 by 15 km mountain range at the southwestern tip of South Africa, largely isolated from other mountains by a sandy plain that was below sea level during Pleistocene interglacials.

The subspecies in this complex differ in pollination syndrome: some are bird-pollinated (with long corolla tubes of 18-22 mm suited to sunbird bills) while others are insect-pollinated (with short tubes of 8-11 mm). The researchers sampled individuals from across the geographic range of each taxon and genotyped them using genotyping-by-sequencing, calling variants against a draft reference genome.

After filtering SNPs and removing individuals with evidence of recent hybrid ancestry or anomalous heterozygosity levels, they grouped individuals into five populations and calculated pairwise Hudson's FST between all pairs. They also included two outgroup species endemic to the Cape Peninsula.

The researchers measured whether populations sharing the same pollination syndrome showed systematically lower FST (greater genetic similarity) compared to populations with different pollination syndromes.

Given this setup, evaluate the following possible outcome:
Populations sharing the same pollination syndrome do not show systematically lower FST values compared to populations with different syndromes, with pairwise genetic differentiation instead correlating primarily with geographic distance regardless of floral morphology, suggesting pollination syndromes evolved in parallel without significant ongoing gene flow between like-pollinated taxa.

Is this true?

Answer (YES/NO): NO